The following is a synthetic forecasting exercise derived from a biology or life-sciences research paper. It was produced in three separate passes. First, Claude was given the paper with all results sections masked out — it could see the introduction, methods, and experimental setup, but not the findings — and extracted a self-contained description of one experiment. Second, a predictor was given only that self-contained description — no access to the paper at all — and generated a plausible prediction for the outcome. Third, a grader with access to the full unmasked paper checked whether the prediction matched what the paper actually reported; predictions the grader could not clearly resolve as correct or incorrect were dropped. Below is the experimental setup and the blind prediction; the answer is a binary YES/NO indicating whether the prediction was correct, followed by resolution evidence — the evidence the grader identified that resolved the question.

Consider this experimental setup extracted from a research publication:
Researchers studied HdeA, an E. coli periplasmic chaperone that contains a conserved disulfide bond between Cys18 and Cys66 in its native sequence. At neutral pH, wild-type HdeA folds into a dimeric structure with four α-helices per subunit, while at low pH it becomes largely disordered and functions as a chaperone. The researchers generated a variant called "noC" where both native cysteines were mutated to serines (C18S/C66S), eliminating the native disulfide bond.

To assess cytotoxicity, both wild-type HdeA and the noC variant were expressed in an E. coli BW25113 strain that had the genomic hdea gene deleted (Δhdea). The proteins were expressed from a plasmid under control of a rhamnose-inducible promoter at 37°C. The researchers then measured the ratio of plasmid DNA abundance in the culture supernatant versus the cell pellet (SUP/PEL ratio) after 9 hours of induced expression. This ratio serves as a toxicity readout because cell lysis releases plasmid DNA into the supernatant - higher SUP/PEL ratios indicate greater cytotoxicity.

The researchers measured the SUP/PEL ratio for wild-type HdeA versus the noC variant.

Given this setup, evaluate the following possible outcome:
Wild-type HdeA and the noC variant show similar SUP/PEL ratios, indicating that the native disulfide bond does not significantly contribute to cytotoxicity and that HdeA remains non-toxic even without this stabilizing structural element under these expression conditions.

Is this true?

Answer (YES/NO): NO